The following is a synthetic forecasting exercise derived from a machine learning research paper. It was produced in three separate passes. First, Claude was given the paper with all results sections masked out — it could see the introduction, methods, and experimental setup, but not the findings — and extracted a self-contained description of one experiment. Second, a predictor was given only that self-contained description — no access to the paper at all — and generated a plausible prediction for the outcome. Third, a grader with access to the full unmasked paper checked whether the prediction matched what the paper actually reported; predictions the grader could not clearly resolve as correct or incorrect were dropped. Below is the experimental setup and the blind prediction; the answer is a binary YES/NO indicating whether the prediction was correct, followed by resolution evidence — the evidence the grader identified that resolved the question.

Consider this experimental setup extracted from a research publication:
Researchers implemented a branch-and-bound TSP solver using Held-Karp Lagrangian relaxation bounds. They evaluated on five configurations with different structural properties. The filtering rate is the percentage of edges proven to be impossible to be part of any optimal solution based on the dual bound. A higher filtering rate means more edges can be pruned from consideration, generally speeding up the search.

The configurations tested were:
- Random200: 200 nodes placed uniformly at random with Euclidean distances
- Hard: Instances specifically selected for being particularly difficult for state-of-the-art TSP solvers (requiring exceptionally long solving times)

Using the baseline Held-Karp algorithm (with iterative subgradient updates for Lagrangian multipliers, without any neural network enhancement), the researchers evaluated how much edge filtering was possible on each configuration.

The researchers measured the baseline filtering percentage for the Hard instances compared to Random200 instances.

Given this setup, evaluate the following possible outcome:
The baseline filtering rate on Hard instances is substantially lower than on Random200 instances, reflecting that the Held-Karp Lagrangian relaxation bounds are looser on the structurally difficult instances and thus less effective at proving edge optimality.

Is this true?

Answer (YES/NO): YES